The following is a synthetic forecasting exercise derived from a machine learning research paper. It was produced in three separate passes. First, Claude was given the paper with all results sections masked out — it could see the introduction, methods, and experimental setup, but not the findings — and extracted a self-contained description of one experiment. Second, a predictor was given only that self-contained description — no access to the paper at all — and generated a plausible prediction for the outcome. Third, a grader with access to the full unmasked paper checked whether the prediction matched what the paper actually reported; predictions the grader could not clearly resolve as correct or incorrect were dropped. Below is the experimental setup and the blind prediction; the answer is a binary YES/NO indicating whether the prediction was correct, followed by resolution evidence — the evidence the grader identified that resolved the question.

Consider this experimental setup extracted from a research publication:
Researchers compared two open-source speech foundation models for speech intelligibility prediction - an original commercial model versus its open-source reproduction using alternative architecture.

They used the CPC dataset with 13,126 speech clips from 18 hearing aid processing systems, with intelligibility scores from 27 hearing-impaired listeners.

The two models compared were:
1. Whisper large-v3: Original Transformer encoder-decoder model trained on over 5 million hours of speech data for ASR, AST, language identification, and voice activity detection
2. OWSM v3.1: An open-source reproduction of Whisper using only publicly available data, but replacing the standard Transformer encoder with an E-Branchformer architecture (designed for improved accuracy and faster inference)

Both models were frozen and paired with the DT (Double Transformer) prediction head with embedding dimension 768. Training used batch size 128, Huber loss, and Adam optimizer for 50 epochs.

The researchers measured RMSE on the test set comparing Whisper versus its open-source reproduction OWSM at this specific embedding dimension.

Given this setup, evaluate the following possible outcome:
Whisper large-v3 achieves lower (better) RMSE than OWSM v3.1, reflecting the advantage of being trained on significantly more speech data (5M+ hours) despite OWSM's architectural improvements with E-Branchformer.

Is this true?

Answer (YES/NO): NO